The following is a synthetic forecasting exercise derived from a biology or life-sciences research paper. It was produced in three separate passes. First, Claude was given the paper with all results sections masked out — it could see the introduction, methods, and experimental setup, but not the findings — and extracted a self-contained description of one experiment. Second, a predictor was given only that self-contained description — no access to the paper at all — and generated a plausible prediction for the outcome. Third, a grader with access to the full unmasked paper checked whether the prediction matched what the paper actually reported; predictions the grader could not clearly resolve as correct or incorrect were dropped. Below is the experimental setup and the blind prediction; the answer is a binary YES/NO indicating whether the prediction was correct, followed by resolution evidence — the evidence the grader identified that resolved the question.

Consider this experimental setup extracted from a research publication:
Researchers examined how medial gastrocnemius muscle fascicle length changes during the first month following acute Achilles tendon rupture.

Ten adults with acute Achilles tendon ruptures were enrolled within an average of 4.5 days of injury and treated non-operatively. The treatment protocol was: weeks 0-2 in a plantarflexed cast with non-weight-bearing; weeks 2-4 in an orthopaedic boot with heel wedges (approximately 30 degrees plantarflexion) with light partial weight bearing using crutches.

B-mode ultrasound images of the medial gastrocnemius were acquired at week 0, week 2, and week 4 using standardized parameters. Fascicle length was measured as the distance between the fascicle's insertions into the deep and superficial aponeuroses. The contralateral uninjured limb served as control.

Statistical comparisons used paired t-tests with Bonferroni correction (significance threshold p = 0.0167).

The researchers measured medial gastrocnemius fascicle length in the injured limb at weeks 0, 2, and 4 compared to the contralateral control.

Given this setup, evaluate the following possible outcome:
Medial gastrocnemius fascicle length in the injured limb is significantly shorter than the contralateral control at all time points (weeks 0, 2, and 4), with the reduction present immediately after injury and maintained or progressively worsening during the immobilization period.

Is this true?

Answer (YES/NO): YES